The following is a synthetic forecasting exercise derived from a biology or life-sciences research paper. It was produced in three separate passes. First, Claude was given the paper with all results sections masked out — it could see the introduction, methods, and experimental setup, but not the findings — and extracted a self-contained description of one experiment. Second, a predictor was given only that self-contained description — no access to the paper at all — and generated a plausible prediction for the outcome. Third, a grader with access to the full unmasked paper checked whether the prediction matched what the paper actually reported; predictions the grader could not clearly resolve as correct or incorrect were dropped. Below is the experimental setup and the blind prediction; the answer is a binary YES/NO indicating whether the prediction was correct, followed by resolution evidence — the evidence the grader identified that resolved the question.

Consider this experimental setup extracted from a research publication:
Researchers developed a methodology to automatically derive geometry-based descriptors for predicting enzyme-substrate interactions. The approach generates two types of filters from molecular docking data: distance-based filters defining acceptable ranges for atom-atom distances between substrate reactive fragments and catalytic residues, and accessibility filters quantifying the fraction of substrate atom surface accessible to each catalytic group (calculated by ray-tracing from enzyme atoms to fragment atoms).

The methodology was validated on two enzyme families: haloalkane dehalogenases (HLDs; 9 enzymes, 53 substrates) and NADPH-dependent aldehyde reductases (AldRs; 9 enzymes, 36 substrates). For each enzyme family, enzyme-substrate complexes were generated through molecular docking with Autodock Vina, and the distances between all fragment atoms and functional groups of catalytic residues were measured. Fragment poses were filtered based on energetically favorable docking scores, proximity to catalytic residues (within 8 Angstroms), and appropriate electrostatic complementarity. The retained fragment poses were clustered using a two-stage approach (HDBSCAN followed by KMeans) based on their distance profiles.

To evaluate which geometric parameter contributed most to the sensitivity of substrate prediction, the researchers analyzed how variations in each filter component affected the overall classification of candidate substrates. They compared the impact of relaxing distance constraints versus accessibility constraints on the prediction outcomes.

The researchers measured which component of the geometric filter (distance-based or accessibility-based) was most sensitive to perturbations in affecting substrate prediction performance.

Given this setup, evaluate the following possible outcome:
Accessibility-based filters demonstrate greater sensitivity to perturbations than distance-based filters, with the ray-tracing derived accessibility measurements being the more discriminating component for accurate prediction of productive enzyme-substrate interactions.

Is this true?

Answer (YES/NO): YES